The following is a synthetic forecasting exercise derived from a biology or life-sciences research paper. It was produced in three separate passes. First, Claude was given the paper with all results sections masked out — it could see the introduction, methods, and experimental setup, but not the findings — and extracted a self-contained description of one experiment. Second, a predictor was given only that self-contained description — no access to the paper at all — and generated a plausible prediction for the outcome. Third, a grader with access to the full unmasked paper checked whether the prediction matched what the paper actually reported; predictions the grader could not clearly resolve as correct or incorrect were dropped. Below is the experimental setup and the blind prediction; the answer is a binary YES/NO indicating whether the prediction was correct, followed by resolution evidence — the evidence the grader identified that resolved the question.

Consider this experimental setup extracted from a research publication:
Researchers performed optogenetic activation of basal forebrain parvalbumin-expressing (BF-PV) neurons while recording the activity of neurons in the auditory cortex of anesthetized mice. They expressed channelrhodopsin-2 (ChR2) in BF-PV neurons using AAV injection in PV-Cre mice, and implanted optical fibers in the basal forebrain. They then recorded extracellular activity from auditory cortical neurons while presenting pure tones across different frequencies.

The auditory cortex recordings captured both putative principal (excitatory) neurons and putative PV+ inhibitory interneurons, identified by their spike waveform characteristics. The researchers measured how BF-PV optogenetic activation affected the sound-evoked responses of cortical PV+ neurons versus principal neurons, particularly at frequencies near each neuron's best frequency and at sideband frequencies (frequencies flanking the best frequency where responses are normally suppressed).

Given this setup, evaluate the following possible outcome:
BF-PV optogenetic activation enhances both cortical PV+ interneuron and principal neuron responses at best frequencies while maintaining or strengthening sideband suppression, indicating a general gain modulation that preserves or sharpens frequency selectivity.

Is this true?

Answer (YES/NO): NO